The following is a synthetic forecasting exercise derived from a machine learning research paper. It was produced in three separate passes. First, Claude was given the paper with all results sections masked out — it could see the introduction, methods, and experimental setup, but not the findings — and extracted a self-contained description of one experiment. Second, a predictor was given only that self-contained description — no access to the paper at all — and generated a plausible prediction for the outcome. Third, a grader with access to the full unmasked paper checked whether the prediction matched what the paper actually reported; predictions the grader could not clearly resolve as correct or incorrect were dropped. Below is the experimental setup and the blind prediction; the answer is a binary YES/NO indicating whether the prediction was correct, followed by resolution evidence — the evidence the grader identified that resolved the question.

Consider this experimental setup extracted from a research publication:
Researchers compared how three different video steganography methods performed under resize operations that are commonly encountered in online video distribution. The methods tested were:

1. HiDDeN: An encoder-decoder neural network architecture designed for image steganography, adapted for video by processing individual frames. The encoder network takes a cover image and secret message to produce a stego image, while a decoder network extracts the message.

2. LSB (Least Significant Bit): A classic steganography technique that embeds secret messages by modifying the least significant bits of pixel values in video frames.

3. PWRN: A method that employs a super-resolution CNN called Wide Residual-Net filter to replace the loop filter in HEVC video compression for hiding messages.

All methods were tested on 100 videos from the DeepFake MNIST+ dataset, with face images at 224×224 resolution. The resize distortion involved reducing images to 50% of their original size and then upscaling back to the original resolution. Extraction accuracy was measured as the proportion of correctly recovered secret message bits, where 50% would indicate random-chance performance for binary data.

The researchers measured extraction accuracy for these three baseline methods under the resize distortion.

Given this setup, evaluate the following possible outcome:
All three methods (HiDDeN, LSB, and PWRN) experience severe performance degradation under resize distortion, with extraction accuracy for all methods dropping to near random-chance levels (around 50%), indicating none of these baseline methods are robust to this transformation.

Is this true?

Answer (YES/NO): NO